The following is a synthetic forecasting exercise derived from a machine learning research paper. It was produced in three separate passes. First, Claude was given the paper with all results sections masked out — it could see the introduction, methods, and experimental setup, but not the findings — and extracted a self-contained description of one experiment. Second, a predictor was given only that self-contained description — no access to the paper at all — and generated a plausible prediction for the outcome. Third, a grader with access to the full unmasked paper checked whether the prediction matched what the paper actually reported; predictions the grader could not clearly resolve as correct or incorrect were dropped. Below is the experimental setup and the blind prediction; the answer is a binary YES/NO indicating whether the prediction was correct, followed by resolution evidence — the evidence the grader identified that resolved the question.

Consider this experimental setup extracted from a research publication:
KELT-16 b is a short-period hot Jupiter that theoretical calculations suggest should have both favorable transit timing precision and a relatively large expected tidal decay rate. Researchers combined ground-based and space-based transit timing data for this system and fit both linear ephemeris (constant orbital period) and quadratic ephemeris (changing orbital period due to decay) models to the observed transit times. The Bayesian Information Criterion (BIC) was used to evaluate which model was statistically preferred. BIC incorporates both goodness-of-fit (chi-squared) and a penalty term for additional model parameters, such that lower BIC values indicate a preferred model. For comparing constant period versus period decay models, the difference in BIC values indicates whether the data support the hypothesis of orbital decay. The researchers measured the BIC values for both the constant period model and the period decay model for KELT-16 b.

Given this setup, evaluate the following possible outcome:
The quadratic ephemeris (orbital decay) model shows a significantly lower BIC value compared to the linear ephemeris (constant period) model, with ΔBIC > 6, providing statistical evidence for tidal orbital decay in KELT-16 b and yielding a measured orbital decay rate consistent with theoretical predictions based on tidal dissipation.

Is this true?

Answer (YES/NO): NO